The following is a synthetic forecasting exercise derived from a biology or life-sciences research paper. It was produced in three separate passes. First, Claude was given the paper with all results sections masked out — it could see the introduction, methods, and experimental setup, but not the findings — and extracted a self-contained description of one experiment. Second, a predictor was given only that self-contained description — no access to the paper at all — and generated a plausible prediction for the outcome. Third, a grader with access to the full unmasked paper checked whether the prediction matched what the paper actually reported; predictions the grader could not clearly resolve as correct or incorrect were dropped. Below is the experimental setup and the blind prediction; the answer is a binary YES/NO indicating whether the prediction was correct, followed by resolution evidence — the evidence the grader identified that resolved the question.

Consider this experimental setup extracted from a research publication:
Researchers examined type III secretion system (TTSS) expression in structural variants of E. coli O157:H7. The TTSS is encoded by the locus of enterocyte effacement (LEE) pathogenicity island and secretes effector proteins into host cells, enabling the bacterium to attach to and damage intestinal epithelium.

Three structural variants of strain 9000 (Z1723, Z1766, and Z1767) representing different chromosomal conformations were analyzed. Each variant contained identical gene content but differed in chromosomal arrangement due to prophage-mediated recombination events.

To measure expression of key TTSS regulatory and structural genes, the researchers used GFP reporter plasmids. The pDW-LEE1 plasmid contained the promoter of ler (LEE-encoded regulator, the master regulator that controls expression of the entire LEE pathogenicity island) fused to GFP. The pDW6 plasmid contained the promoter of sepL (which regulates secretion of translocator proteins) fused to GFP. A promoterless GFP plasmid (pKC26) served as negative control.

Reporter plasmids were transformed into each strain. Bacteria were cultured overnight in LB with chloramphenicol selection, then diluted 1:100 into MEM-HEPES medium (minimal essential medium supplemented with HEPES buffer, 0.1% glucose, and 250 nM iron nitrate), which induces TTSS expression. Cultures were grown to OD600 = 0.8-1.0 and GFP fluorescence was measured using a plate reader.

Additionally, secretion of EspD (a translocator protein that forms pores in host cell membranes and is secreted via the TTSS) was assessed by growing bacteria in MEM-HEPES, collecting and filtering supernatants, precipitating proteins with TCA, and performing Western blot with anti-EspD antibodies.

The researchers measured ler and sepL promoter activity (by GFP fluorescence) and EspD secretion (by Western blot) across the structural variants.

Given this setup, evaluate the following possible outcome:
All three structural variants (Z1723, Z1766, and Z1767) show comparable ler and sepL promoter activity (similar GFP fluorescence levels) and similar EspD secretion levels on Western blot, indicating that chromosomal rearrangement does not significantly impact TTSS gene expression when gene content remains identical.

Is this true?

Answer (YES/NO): NO